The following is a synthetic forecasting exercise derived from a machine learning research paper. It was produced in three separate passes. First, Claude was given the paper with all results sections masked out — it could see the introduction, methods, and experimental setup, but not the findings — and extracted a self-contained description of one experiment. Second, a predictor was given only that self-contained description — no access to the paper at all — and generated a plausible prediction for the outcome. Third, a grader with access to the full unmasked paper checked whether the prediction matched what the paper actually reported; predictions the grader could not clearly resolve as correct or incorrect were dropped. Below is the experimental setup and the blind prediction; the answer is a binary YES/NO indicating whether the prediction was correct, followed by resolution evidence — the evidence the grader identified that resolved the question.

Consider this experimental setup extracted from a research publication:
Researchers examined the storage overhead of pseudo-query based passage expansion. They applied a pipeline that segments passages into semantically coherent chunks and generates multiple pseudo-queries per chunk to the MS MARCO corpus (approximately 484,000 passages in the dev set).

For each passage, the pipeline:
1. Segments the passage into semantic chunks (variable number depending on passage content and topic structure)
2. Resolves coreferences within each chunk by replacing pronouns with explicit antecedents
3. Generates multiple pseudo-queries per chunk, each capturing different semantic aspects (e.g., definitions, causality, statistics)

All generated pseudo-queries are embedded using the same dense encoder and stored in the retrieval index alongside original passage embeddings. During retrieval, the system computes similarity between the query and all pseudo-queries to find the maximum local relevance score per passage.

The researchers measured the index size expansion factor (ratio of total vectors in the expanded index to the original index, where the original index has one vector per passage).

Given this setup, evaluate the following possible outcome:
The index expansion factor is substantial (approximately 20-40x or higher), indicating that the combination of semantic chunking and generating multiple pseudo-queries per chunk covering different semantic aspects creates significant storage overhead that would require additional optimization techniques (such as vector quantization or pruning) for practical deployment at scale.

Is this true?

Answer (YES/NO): YES